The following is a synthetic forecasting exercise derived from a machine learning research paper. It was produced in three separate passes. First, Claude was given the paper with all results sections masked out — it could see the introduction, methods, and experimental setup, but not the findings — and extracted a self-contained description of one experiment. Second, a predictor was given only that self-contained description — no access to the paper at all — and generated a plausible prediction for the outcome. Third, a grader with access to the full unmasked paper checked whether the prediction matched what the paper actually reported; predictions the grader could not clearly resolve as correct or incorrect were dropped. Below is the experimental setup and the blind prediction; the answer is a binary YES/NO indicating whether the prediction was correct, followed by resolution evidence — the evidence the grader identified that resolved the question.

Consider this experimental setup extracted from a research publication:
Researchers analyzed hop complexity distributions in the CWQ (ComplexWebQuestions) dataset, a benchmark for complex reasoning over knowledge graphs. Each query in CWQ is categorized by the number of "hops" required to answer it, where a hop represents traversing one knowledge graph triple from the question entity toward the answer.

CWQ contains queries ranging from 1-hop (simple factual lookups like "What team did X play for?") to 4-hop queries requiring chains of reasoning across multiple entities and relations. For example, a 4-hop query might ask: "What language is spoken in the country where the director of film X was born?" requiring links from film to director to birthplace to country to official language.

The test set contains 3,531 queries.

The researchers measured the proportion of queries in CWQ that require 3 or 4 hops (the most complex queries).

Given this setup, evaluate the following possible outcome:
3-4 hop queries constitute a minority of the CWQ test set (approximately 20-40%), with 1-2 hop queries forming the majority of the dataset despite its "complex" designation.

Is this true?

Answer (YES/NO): YES